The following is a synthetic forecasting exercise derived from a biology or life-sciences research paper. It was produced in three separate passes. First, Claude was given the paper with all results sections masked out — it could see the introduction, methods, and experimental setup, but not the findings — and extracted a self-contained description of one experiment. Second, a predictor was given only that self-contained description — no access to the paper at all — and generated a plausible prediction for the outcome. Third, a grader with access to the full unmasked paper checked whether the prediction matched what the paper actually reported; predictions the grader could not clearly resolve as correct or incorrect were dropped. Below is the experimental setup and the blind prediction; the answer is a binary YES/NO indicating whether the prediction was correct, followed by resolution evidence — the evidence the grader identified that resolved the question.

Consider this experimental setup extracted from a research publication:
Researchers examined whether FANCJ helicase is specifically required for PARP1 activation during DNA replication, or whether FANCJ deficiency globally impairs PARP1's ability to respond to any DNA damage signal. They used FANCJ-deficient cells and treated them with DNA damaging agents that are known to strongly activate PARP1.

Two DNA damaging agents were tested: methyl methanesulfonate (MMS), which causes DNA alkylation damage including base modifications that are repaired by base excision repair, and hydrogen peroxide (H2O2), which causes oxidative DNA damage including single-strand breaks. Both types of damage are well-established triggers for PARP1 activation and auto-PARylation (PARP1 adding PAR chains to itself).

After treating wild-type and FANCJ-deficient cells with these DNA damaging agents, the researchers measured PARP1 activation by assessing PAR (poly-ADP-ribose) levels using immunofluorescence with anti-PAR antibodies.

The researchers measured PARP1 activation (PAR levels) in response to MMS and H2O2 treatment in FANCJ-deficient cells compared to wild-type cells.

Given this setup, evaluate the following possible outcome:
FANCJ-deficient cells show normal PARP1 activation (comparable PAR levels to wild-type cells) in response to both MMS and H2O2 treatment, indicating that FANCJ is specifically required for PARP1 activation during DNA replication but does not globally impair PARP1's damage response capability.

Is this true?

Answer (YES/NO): YES